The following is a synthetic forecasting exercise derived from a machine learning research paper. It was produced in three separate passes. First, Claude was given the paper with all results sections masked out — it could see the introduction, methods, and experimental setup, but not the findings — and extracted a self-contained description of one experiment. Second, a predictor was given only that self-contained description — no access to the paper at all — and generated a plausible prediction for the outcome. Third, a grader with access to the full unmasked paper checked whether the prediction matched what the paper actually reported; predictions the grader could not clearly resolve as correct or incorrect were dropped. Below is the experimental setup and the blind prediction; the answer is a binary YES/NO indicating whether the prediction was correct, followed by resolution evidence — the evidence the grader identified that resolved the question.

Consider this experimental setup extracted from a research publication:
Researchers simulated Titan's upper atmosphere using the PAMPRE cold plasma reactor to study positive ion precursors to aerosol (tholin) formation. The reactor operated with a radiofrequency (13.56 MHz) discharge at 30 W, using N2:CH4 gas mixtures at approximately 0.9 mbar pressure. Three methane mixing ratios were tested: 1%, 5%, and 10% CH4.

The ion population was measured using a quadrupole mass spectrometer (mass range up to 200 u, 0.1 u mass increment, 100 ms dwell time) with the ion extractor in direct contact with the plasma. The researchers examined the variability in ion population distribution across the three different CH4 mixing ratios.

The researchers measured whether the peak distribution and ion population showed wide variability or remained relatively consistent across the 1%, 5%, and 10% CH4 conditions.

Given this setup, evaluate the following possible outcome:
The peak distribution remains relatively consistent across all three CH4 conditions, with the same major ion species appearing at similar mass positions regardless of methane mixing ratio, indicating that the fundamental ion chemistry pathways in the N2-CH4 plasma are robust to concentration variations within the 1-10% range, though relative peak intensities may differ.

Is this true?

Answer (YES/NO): NO